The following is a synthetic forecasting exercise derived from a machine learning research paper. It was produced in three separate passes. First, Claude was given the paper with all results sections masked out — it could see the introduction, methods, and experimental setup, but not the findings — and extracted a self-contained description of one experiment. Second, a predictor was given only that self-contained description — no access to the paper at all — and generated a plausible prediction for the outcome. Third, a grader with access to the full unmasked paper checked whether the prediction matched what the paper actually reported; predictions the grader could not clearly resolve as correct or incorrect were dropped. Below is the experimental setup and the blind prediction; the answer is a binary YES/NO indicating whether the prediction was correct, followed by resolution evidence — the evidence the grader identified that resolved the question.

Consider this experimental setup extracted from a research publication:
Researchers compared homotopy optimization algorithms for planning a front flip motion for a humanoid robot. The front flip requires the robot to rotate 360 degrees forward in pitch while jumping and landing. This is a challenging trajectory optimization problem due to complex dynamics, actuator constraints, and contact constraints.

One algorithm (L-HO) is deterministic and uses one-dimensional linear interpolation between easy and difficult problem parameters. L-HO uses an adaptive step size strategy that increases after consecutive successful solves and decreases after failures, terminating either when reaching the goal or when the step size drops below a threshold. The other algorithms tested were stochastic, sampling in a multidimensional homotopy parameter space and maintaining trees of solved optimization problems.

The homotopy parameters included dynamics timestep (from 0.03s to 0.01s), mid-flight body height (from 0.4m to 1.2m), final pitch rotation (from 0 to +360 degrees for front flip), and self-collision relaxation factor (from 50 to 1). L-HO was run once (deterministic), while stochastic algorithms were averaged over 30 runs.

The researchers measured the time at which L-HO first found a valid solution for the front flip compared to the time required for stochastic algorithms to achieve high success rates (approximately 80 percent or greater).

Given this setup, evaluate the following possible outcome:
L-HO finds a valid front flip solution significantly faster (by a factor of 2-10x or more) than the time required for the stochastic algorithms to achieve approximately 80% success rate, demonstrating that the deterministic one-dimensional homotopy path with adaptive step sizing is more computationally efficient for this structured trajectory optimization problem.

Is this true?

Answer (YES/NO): YES